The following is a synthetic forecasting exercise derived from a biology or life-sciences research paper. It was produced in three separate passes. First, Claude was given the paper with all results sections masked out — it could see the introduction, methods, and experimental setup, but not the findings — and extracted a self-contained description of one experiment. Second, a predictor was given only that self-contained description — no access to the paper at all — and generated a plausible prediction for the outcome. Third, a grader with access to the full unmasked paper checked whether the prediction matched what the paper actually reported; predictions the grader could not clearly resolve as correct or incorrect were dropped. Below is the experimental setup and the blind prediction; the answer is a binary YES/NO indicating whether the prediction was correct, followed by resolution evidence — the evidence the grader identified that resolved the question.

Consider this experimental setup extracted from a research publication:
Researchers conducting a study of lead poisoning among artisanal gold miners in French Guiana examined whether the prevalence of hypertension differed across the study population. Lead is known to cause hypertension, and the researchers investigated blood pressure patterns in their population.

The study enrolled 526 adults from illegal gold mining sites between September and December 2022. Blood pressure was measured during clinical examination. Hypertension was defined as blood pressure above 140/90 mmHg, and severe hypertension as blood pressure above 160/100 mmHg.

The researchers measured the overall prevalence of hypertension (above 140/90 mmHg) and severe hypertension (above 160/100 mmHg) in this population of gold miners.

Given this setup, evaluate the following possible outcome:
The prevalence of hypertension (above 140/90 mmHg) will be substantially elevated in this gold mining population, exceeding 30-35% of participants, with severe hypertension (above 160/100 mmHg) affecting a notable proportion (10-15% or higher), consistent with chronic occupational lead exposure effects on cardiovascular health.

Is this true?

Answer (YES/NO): NO